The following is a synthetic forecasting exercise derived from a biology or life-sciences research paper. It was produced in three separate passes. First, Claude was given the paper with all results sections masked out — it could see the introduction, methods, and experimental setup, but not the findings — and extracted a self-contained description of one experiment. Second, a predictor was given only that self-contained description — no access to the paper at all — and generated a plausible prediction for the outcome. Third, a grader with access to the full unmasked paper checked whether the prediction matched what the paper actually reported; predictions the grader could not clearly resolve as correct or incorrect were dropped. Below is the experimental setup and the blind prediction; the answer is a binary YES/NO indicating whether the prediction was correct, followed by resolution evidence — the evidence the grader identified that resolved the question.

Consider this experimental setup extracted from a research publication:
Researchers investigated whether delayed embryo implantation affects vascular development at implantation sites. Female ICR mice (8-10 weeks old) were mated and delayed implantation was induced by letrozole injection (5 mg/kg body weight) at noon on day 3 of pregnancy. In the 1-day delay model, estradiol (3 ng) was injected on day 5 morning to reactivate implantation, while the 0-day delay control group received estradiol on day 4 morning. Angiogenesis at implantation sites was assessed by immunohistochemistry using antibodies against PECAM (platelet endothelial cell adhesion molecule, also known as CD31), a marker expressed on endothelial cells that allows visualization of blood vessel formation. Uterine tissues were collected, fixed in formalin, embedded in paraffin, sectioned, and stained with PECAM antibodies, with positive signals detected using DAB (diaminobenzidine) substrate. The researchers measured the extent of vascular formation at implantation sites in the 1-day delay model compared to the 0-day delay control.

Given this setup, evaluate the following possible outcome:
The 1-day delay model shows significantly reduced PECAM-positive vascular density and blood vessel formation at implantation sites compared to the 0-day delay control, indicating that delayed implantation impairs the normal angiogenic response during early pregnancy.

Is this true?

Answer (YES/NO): YES